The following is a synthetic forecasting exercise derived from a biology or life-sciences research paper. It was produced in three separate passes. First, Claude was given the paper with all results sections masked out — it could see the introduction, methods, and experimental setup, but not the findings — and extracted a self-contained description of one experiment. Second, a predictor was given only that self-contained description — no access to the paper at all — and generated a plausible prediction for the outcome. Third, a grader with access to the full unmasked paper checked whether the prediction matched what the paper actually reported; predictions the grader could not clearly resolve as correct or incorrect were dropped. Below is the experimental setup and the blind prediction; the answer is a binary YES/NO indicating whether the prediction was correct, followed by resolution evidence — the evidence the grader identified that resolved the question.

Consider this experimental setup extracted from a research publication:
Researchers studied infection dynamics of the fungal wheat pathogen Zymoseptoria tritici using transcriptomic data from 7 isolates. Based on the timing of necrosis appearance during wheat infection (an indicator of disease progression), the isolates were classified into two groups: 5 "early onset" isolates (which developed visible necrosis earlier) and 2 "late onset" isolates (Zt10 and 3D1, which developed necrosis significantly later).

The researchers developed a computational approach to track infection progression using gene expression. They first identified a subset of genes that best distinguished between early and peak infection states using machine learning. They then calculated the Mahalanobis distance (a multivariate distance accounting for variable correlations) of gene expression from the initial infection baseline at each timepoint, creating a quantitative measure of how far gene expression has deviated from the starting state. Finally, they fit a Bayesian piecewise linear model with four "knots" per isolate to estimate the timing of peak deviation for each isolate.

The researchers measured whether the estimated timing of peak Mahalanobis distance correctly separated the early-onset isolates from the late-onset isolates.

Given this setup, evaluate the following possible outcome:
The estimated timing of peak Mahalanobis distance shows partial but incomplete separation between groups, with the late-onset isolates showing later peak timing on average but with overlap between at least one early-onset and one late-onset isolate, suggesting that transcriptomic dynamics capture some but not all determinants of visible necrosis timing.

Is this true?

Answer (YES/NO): NO